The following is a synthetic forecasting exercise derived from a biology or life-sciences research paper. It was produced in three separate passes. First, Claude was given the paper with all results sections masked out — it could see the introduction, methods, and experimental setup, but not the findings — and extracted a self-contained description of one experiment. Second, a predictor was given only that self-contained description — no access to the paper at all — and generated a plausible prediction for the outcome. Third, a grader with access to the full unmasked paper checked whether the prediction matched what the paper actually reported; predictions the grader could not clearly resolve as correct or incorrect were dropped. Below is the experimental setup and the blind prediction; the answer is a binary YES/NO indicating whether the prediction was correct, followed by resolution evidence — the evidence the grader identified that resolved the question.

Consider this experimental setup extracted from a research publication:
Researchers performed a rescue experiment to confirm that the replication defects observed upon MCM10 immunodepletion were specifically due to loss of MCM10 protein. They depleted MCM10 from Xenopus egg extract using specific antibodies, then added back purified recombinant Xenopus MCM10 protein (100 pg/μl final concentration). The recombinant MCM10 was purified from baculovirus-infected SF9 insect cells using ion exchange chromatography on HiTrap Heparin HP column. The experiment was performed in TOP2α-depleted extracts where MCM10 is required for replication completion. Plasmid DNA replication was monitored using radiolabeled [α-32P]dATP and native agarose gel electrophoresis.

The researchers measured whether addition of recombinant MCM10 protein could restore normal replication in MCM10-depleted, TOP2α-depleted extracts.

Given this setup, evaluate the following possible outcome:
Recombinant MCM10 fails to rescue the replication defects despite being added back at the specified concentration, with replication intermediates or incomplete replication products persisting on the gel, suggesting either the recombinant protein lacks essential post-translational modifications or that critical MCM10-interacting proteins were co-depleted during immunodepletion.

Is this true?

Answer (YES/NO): NO